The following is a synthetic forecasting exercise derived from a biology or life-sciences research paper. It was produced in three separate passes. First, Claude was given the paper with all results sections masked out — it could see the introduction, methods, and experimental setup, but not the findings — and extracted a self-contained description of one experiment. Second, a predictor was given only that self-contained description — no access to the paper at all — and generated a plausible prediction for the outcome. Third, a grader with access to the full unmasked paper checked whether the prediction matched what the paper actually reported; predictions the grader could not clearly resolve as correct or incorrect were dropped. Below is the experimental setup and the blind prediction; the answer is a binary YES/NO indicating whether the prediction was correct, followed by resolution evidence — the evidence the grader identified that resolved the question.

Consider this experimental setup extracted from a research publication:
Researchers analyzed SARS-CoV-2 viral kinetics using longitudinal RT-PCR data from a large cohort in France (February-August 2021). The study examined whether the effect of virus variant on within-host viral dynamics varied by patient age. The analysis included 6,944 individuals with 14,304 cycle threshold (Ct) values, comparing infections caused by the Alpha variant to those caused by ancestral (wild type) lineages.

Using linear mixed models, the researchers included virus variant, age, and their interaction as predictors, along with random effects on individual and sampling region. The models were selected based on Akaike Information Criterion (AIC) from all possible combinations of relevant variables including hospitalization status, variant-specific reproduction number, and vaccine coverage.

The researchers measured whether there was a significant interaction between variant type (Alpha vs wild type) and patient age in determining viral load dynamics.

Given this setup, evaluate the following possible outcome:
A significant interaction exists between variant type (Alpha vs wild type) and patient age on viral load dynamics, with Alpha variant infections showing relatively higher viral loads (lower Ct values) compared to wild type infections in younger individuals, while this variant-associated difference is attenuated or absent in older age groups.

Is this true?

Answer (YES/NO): NO